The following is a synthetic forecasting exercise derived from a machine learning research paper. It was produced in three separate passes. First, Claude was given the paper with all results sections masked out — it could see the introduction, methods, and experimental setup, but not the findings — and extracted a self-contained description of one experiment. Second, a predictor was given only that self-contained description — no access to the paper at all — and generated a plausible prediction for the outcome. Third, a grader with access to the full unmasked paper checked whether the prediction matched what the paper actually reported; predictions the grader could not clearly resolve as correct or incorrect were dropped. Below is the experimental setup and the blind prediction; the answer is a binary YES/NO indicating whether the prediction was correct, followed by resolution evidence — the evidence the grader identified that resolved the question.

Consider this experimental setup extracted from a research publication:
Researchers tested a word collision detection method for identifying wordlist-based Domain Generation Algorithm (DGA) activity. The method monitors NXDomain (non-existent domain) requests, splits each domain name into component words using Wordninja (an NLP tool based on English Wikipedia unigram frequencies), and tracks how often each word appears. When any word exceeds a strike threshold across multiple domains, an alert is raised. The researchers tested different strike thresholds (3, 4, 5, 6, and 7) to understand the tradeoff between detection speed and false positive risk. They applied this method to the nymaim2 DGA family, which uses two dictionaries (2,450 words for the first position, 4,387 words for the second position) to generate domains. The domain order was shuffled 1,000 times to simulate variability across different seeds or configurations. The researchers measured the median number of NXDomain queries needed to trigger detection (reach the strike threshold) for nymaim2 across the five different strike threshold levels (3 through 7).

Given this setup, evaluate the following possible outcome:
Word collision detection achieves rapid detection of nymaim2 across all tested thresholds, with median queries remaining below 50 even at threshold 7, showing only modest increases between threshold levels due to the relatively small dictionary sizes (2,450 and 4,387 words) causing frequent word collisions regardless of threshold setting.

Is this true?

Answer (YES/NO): NO